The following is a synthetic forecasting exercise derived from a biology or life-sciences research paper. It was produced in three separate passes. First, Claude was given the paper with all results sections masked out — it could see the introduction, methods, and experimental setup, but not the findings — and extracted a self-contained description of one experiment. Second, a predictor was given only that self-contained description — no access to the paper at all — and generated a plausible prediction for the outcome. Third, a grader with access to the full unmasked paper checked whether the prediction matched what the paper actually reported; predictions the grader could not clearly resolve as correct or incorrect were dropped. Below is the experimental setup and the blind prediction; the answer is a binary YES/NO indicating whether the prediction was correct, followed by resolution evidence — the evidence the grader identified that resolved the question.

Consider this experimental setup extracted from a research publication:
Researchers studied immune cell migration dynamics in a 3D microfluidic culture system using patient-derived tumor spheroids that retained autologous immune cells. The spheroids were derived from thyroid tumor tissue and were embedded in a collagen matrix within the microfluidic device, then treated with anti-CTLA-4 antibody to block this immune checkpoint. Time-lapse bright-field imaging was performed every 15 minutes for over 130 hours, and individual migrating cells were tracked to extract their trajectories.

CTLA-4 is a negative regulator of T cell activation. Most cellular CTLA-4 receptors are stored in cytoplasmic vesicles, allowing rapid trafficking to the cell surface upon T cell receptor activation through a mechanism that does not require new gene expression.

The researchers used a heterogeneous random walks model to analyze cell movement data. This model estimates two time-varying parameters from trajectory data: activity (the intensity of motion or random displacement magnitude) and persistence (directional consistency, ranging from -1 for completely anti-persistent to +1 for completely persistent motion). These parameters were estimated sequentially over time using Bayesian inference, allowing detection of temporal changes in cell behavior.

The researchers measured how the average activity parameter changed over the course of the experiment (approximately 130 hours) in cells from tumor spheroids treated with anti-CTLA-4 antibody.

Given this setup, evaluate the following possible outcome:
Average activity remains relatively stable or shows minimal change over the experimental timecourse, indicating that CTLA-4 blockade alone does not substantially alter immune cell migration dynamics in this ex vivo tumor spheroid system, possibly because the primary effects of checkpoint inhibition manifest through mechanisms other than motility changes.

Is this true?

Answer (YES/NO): NO